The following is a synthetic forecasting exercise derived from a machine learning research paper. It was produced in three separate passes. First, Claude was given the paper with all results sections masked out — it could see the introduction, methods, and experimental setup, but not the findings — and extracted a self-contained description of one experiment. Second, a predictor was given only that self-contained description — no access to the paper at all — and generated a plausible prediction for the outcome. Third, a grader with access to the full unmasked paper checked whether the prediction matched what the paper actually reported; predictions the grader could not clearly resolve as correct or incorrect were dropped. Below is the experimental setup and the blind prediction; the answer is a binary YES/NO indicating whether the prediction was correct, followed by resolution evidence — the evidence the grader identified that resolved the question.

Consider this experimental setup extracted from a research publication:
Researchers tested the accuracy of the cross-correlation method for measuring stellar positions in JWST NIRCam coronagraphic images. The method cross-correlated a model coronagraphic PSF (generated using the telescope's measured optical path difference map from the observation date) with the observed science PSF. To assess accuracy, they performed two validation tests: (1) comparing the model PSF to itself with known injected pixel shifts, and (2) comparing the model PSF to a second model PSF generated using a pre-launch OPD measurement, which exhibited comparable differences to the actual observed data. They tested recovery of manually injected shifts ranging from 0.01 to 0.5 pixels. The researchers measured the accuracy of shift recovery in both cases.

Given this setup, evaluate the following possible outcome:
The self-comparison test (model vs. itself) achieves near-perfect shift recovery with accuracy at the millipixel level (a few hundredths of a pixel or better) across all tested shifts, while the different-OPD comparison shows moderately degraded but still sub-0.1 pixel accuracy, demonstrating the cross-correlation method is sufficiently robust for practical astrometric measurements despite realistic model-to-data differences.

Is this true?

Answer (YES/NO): NO